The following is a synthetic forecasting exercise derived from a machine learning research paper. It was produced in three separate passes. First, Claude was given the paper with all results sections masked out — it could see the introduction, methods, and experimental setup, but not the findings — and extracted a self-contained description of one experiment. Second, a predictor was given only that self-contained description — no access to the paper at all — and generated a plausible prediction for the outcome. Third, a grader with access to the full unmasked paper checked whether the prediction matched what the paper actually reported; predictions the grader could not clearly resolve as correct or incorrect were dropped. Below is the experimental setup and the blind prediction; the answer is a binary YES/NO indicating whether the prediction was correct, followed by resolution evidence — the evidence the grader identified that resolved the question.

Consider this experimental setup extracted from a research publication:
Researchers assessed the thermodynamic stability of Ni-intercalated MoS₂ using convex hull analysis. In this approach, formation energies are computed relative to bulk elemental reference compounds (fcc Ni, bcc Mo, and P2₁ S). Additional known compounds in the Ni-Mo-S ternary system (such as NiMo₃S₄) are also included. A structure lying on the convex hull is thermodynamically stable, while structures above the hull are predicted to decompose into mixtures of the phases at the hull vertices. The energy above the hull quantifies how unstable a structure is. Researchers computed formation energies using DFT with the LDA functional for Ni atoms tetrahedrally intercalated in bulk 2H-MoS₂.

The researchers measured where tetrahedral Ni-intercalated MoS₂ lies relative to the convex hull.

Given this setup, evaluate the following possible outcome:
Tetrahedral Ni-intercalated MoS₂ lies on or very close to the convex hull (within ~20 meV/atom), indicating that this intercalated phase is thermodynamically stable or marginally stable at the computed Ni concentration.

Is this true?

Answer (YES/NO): YES